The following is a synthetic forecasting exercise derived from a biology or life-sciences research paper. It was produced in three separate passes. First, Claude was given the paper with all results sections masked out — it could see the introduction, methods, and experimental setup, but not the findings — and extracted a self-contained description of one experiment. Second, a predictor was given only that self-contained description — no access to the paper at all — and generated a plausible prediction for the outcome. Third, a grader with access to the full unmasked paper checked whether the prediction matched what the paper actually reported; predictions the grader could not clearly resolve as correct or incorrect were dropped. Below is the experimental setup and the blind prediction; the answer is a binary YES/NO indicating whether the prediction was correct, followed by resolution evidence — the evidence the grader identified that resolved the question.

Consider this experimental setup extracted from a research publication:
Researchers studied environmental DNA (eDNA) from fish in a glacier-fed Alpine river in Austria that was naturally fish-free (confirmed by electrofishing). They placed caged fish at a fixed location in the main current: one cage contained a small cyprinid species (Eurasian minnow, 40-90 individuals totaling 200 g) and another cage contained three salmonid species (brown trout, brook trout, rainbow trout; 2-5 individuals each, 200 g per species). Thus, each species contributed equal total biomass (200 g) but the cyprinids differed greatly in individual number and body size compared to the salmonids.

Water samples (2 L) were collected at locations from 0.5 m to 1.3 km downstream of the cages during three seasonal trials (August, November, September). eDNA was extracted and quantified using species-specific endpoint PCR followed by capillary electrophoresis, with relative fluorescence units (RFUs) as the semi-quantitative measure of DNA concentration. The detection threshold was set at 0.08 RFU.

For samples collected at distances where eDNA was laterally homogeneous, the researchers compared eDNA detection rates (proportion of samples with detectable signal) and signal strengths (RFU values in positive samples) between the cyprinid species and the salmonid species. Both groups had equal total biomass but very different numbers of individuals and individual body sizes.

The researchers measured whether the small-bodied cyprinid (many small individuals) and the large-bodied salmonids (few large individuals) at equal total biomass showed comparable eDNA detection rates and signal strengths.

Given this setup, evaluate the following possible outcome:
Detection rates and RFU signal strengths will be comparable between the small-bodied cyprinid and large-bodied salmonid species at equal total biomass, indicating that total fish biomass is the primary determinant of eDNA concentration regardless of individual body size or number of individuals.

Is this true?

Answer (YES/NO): NO